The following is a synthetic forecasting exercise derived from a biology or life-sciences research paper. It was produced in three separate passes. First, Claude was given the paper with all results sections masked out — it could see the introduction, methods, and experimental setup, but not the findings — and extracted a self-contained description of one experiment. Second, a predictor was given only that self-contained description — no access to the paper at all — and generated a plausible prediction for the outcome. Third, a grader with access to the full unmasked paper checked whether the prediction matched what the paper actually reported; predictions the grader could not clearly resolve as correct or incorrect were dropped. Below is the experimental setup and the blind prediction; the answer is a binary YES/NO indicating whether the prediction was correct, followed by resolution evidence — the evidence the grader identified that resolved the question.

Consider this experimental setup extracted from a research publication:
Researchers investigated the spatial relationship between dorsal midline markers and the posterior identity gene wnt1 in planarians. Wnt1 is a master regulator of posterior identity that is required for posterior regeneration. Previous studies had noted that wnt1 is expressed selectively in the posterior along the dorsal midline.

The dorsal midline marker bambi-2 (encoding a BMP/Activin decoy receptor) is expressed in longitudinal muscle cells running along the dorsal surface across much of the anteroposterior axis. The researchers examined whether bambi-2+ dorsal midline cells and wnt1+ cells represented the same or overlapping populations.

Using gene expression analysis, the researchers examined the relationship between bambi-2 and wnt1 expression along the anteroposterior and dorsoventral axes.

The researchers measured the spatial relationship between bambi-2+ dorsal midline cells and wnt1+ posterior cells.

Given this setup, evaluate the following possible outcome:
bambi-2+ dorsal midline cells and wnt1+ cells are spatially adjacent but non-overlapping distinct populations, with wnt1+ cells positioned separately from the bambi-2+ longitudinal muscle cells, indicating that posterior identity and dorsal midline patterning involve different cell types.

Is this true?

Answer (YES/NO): NO